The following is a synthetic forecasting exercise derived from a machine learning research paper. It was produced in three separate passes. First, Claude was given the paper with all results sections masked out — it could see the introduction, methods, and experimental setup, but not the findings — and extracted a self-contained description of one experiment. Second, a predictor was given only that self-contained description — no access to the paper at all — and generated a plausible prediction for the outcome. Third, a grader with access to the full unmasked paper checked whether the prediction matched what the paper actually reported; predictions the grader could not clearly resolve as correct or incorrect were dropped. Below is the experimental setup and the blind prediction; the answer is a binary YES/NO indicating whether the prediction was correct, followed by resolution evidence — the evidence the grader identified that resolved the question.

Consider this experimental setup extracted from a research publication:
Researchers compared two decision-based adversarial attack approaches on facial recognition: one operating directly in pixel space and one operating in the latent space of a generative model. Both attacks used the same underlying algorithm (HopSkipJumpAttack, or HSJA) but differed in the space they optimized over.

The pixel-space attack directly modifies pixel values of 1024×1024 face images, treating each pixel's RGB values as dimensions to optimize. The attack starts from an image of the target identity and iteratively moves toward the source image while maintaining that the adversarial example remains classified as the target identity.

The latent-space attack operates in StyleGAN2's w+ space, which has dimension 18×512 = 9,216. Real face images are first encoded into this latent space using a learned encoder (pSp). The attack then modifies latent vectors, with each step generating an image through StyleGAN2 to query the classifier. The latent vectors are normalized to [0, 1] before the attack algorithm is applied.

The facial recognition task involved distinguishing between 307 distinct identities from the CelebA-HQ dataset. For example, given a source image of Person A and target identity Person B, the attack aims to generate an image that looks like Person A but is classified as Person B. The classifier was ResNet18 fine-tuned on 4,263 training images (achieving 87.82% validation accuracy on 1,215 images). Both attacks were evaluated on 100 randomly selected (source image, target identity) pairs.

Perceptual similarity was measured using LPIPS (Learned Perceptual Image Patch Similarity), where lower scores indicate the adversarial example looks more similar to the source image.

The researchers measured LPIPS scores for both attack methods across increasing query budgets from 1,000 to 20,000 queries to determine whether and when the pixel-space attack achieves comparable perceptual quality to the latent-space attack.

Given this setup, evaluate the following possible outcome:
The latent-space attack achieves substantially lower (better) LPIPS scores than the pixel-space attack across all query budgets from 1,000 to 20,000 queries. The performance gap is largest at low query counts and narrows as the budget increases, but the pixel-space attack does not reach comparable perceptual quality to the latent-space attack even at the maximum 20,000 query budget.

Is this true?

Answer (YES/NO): NO